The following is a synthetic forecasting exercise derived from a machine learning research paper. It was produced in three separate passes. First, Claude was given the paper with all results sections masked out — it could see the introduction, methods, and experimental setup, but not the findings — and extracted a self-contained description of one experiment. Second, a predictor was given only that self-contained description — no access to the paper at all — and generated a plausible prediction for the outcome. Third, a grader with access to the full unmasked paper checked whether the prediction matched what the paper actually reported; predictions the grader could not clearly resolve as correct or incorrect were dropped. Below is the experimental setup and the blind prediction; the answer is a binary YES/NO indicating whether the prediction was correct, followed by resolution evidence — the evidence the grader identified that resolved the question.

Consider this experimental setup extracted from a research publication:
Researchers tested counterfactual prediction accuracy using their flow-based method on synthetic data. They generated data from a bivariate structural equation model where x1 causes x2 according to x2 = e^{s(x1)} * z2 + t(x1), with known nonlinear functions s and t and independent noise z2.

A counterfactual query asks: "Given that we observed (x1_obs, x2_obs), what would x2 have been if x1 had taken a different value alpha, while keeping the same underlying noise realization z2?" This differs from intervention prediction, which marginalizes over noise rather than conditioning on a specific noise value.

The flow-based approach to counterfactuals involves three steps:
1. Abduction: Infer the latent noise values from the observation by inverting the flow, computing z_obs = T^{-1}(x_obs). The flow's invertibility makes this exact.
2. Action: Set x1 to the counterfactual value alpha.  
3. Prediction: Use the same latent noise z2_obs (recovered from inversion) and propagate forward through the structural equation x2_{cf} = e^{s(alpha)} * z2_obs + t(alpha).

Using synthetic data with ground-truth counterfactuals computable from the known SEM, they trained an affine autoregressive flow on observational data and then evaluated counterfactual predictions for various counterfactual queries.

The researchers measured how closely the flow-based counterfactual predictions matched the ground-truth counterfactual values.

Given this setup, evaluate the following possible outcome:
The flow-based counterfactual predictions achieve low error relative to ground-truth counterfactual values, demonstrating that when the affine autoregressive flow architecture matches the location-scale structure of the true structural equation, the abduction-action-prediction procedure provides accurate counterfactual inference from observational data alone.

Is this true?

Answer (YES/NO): YES